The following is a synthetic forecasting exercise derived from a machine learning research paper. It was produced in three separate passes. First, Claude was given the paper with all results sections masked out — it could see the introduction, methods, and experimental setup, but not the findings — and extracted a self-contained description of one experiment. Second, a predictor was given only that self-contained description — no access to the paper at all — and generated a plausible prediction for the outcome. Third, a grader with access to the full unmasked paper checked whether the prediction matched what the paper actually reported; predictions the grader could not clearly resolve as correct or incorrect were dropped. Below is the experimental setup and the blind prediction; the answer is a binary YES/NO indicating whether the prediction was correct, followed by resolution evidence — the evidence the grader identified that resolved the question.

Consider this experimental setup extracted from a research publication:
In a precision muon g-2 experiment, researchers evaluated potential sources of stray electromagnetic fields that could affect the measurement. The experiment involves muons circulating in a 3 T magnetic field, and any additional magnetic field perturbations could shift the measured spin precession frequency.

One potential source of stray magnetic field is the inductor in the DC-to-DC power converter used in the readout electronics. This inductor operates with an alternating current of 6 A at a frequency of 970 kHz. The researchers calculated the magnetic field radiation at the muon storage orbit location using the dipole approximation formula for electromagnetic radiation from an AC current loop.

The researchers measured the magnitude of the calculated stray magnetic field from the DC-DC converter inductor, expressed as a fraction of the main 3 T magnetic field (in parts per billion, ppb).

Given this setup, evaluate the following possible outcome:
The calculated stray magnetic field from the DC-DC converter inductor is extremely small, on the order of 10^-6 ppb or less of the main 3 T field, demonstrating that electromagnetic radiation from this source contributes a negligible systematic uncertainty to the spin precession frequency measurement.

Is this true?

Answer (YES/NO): NO